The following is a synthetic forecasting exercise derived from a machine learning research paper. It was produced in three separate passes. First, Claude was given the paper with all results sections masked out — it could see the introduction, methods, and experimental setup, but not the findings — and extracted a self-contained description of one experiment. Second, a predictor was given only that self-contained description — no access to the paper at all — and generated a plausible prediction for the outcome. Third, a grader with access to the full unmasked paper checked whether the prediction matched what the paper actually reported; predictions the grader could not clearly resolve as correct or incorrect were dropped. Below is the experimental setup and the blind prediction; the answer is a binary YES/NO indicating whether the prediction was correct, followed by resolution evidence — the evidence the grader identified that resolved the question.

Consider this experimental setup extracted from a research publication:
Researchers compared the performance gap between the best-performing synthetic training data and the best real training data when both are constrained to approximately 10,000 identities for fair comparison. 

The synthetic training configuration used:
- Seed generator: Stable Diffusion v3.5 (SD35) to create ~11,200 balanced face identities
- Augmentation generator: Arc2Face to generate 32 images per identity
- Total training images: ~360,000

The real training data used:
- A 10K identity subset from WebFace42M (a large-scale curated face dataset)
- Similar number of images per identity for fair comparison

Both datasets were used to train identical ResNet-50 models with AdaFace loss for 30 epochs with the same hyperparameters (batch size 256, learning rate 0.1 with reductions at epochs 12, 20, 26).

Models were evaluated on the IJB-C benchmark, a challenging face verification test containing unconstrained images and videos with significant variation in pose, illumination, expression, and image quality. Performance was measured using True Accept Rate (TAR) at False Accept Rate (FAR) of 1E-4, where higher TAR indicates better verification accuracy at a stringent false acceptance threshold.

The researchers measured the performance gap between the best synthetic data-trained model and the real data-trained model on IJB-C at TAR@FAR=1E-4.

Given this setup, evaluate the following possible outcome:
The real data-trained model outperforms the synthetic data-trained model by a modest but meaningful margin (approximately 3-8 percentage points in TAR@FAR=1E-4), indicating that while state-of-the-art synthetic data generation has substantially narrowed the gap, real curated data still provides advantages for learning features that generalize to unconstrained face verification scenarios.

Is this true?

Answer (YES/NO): NO